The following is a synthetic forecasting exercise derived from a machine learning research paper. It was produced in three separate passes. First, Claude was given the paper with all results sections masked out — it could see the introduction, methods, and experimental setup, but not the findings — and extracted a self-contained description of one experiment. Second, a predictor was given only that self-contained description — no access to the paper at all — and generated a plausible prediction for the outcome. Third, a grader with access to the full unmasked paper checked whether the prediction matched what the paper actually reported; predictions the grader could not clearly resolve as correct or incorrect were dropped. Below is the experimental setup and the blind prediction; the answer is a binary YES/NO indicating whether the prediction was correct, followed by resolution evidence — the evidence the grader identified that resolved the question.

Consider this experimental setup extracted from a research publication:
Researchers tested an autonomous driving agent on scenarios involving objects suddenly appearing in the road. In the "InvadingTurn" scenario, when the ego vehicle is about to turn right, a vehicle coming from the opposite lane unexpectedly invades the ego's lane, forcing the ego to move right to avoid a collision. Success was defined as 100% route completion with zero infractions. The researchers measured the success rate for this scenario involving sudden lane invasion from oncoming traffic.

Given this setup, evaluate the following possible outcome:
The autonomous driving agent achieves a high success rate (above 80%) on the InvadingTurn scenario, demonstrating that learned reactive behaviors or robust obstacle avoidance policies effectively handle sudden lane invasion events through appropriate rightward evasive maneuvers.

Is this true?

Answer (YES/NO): YES